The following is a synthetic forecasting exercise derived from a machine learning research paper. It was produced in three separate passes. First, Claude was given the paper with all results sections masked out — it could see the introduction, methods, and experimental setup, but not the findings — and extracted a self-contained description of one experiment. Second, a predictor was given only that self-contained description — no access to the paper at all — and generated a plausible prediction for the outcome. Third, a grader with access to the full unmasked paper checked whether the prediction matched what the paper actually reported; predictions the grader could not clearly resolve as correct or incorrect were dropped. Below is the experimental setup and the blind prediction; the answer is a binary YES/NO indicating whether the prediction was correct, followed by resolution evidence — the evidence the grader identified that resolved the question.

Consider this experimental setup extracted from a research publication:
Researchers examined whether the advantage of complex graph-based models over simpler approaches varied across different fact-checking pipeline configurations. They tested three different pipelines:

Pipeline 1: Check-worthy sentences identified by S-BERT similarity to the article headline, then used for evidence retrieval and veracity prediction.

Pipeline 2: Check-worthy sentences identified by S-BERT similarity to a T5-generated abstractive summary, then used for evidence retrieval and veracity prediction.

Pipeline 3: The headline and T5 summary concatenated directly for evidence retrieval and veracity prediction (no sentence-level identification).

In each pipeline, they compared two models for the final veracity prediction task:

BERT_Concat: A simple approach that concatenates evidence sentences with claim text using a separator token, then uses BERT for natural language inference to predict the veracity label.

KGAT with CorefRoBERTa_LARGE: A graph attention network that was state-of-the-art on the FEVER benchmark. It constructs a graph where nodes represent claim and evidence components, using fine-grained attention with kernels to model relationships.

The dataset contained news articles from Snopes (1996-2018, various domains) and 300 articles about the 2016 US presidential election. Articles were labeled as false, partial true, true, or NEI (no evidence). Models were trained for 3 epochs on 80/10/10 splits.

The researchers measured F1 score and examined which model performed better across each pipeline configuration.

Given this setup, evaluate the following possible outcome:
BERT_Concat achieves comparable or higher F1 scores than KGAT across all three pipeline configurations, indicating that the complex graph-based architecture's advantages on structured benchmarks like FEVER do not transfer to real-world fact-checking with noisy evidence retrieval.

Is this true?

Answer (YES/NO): NO